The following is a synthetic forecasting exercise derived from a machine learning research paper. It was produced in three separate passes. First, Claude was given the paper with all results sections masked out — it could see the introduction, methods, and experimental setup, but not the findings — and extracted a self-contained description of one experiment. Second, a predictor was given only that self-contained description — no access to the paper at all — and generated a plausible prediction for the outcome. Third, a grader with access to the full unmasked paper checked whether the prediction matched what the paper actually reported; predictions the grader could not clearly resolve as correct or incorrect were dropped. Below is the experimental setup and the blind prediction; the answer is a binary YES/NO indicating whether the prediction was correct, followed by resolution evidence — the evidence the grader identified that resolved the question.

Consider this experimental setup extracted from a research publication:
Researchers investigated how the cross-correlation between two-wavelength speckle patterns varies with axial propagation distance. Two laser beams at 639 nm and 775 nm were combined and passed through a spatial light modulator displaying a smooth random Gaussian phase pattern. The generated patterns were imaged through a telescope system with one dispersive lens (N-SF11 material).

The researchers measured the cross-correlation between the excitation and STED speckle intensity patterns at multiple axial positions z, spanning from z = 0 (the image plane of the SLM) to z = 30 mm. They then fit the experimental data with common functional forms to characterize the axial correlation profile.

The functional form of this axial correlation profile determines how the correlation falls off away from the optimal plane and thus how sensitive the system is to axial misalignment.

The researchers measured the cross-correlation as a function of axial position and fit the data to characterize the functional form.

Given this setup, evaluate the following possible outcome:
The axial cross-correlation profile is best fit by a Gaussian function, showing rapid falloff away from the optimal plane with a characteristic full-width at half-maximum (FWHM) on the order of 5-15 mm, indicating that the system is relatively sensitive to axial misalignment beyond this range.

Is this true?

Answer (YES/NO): NO